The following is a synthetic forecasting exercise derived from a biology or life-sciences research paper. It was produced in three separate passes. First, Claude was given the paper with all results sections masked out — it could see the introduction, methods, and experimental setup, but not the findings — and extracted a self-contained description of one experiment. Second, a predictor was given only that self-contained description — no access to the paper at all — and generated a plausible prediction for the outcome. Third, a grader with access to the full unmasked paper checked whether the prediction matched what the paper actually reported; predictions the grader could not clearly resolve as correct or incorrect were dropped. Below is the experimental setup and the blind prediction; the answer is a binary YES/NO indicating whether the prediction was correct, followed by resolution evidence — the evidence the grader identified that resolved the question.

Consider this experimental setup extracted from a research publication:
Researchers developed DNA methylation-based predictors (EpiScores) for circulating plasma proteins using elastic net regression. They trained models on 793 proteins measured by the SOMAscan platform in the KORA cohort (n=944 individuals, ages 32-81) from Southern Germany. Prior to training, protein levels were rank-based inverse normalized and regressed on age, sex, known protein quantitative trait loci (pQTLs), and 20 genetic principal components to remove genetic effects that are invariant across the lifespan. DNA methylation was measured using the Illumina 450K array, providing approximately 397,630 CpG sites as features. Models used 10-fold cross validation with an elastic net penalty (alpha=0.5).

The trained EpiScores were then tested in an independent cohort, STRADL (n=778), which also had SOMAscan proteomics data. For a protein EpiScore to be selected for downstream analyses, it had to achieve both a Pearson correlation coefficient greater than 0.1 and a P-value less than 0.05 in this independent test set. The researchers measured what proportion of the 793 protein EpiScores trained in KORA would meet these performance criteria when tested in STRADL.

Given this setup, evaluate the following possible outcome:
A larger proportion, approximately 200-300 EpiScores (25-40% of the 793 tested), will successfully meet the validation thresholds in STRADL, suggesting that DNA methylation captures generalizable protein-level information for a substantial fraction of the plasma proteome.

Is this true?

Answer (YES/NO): NO